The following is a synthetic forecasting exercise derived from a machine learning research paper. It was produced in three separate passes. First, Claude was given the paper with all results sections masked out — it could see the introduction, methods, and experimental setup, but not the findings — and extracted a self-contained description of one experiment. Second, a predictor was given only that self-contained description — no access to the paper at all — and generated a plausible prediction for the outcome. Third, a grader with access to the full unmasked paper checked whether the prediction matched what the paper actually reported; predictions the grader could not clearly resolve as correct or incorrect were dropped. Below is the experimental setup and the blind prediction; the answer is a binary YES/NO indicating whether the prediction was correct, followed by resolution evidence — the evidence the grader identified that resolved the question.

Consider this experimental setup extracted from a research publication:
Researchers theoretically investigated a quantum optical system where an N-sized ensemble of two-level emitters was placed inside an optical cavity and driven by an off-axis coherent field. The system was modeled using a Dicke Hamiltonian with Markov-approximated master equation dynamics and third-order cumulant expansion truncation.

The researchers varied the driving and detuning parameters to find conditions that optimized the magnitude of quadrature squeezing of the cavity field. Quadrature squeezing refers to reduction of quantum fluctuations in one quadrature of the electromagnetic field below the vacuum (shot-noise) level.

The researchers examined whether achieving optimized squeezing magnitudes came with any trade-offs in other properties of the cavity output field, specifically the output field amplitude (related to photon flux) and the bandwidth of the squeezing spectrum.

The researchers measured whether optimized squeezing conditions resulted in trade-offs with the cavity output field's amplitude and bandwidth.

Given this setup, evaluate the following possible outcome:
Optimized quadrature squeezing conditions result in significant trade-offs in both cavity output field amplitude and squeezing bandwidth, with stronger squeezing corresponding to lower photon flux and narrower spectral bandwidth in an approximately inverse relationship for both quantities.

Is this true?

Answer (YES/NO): NO